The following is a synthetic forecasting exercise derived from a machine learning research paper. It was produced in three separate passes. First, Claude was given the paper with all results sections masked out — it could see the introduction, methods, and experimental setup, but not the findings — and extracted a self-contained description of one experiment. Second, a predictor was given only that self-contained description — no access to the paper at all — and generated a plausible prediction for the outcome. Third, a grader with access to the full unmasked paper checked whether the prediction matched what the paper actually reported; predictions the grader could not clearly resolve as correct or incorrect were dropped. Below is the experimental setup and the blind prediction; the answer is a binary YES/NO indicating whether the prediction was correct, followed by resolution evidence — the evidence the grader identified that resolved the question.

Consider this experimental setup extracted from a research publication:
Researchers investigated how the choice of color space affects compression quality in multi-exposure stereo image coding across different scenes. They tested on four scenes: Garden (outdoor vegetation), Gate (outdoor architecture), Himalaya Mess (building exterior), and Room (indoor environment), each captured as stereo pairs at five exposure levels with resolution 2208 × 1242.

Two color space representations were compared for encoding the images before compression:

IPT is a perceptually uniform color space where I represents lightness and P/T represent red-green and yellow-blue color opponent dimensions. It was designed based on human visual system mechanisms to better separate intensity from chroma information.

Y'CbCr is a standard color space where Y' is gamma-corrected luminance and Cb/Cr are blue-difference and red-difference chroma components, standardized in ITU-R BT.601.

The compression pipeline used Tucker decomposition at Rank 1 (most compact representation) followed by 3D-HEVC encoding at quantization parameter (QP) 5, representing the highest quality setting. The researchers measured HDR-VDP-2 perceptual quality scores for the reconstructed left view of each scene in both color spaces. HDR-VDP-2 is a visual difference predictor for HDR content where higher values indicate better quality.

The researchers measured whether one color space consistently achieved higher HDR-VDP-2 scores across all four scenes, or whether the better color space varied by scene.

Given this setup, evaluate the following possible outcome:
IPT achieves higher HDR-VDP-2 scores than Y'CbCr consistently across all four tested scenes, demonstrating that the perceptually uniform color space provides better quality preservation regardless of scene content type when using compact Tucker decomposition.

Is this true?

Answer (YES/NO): NO